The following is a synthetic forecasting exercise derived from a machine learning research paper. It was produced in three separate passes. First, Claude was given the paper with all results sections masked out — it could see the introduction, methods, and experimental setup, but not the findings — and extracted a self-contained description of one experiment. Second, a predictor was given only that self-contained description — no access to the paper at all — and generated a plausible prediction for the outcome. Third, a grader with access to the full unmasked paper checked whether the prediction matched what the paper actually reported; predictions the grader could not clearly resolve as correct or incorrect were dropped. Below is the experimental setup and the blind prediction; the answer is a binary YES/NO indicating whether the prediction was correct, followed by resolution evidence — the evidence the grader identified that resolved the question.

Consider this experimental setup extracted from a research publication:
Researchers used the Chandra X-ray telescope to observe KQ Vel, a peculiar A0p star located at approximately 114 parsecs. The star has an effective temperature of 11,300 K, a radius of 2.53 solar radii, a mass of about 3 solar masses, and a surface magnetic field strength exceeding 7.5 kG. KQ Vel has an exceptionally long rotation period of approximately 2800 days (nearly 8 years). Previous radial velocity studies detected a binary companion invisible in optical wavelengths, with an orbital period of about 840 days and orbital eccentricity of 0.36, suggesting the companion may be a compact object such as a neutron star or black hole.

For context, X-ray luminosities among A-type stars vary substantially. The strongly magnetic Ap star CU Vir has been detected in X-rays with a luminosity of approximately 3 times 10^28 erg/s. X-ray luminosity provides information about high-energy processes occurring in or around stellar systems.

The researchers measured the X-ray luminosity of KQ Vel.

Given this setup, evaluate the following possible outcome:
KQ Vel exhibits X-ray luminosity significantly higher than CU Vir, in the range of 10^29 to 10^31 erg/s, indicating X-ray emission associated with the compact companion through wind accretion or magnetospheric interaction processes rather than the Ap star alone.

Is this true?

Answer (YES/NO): YES